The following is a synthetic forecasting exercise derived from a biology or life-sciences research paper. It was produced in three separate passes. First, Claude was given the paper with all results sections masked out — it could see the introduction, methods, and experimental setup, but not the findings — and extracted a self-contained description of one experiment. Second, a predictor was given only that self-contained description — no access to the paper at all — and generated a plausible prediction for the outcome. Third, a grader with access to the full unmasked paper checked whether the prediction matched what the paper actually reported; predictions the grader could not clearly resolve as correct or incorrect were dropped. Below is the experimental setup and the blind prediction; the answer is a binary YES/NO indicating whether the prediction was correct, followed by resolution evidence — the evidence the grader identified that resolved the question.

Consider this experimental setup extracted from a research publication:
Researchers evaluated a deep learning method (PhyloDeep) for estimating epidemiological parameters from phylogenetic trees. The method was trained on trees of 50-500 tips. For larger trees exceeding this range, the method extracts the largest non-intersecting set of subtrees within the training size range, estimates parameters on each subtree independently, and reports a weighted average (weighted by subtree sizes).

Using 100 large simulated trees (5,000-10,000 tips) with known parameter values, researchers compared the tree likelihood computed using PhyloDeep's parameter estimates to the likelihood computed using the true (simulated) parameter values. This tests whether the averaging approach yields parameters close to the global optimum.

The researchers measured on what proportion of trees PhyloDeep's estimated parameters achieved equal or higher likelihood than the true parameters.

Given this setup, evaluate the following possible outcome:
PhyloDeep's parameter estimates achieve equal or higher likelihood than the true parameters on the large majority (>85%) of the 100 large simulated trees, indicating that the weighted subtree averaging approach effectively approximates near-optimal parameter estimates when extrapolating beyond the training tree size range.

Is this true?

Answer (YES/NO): NO